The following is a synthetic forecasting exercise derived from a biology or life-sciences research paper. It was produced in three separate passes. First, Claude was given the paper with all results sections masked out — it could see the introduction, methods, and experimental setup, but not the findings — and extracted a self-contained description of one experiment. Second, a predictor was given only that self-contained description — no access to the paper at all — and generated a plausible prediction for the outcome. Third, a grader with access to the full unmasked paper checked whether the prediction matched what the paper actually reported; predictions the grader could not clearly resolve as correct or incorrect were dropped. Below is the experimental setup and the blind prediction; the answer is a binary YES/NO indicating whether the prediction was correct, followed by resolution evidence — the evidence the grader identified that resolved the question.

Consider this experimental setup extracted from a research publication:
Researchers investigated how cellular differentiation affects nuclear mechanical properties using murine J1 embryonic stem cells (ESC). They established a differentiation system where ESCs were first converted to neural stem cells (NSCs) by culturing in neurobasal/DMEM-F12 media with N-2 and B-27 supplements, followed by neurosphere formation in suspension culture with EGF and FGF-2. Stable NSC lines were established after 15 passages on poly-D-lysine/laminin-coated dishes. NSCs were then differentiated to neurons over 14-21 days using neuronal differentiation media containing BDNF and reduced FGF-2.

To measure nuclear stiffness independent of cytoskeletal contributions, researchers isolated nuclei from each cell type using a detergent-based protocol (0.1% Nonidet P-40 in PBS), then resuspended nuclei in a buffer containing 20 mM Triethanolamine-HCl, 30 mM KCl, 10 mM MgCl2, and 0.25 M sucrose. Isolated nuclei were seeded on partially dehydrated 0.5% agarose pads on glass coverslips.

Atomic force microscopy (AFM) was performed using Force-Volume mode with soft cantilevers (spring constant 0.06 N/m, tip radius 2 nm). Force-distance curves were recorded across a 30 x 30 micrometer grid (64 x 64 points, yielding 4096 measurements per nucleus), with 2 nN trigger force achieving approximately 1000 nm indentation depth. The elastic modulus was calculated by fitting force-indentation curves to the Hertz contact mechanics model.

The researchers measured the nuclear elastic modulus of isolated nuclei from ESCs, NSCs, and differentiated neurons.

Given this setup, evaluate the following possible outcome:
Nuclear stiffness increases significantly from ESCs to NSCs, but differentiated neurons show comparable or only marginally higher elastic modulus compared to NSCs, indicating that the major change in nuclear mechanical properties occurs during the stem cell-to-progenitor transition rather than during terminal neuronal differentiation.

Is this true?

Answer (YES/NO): NO